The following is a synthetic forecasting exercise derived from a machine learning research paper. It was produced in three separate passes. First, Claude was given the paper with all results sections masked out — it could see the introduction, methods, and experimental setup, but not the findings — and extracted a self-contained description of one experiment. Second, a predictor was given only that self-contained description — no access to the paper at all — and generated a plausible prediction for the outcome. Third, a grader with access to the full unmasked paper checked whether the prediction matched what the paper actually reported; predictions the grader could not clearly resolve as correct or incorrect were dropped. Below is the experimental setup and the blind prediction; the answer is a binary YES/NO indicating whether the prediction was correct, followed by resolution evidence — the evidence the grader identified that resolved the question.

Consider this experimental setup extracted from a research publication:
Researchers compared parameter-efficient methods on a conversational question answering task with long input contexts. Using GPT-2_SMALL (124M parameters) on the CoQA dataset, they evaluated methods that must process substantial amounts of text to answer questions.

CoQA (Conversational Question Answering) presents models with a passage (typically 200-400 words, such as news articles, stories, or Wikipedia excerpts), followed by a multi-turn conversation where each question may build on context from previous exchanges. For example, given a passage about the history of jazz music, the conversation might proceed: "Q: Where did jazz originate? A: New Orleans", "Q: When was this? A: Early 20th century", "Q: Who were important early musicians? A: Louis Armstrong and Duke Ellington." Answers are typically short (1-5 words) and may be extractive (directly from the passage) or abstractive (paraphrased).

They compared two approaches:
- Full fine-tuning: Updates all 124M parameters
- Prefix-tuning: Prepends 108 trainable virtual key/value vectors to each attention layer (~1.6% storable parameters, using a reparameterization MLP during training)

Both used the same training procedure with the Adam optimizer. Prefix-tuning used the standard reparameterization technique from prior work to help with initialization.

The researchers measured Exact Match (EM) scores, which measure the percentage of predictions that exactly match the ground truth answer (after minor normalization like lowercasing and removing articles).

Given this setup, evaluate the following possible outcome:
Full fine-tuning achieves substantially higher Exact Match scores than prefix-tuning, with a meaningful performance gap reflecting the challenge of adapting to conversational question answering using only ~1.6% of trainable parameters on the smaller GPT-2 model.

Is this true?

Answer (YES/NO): YES